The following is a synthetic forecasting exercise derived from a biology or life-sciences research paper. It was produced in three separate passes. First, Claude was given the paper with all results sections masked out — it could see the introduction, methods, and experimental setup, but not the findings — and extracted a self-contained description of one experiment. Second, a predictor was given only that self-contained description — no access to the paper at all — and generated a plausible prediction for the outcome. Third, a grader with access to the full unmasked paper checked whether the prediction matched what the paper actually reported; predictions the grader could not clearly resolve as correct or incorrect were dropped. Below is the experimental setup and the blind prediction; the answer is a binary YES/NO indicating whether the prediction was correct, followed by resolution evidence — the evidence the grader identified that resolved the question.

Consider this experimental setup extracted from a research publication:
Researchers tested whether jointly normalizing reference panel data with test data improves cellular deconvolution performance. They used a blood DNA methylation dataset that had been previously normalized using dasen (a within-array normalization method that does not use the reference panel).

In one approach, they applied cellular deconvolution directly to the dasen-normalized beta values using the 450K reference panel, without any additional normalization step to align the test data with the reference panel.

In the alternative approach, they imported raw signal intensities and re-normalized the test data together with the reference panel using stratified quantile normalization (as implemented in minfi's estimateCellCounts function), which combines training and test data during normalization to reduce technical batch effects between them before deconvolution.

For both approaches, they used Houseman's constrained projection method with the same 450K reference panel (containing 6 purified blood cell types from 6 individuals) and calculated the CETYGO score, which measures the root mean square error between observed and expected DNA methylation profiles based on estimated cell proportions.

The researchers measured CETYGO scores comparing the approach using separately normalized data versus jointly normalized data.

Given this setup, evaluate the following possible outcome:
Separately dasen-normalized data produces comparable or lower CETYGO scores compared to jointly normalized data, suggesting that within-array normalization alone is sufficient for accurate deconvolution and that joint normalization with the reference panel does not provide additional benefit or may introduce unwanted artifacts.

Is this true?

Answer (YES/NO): YES